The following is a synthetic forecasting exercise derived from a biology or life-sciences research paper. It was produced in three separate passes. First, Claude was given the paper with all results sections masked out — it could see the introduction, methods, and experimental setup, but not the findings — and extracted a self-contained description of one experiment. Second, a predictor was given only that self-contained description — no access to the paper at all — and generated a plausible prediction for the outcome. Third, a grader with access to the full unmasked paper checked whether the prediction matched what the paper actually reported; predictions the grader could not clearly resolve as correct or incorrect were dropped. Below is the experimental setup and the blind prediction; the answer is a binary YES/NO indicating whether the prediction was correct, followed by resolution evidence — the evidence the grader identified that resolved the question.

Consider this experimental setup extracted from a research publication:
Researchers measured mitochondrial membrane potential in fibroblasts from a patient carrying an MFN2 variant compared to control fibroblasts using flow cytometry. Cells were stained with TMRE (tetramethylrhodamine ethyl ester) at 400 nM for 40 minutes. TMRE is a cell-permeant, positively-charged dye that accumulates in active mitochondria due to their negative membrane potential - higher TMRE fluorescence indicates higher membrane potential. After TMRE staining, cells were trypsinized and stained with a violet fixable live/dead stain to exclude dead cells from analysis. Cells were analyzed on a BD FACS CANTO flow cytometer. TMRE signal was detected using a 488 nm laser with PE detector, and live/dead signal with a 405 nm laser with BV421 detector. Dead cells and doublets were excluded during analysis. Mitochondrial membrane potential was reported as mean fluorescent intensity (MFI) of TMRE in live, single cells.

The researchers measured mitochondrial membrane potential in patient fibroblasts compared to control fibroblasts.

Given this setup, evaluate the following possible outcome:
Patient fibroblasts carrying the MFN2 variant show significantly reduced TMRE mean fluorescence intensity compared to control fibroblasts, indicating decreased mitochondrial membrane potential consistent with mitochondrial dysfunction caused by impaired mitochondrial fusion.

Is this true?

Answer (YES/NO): NO